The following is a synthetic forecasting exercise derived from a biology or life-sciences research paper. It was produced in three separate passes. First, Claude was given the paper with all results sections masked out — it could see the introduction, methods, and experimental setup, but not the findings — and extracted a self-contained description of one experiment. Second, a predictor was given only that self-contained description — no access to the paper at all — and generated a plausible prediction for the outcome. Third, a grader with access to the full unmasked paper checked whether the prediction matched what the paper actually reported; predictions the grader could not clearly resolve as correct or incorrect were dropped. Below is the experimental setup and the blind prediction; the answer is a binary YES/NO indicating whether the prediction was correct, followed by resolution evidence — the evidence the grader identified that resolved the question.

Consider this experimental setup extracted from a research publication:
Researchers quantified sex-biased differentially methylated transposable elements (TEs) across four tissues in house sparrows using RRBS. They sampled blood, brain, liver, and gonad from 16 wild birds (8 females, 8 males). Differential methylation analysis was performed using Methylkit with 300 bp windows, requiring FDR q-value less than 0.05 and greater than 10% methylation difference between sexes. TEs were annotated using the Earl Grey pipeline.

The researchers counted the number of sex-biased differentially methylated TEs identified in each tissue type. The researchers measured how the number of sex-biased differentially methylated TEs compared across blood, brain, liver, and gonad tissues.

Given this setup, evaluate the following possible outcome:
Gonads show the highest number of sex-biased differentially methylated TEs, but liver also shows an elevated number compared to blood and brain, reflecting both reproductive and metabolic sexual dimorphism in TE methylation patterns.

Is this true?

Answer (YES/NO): NO